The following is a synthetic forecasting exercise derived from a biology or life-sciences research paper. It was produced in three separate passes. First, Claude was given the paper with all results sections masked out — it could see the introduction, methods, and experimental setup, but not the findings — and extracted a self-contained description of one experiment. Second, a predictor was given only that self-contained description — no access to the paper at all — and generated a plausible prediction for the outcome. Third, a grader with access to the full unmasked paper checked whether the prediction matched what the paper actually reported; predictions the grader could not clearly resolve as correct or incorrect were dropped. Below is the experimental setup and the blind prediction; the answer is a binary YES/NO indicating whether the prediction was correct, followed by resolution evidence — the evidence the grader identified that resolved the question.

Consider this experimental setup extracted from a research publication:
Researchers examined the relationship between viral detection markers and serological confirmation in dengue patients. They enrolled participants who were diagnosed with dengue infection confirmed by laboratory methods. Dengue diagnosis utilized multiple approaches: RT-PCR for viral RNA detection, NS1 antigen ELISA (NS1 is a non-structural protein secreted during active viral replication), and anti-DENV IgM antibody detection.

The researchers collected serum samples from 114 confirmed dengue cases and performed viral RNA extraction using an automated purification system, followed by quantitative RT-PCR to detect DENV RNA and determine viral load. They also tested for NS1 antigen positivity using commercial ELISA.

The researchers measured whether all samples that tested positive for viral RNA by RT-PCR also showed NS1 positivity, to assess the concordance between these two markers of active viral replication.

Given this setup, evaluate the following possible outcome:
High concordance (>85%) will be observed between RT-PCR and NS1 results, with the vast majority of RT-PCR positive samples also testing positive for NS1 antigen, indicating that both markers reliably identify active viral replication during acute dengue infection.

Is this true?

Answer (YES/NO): YES